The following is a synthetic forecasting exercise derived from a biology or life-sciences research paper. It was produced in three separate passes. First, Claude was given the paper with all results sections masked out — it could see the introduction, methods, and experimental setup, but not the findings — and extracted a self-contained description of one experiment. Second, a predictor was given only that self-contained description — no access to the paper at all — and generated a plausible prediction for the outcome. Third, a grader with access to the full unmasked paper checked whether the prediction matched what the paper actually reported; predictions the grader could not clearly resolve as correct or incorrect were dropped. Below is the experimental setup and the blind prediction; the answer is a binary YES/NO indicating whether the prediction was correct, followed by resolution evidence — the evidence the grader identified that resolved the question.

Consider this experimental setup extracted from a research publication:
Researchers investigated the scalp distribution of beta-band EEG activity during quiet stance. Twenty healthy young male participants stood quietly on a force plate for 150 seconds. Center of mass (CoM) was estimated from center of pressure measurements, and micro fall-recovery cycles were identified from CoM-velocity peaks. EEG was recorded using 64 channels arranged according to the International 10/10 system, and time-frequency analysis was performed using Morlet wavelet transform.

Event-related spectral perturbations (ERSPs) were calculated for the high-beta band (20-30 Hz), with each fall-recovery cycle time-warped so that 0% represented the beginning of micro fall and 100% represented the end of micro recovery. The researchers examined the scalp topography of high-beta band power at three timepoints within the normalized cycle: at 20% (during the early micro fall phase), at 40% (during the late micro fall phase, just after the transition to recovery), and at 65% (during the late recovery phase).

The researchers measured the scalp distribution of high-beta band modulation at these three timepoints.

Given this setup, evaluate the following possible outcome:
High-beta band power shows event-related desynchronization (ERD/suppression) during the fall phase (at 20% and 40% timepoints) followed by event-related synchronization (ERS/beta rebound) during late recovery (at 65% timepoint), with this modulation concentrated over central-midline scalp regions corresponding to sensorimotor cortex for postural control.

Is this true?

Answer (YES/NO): NO